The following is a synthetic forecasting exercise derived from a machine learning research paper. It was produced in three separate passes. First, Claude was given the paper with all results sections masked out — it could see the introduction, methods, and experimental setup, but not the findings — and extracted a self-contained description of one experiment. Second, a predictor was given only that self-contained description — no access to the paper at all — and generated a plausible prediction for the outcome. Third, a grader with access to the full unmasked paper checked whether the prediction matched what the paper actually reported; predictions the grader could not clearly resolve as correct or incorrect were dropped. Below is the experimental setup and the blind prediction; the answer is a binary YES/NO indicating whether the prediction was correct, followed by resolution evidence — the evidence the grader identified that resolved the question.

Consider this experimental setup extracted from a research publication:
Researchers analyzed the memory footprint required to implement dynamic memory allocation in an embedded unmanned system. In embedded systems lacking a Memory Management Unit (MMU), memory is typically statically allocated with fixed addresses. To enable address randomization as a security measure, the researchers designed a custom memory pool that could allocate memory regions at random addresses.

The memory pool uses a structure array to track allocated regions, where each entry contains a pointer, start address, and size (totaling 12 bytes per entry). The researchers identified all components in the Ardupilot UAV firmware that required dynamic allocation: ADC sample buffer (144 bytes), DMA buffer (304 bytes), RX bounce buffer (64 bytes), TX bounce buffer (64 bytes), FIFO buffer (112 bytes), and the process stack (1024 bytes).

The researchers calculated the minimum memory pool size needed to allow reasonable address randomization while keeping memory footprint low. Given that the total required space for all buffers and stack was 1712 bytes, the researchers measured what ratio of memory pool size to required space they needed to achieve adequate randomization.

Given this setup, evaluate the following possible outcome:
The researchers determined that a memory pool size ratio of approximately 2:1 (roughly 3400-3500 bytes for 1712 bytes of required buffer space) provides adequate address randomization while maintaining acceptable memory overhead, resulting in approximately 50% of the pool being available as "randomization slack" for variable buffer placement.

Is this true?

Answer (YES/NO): NO